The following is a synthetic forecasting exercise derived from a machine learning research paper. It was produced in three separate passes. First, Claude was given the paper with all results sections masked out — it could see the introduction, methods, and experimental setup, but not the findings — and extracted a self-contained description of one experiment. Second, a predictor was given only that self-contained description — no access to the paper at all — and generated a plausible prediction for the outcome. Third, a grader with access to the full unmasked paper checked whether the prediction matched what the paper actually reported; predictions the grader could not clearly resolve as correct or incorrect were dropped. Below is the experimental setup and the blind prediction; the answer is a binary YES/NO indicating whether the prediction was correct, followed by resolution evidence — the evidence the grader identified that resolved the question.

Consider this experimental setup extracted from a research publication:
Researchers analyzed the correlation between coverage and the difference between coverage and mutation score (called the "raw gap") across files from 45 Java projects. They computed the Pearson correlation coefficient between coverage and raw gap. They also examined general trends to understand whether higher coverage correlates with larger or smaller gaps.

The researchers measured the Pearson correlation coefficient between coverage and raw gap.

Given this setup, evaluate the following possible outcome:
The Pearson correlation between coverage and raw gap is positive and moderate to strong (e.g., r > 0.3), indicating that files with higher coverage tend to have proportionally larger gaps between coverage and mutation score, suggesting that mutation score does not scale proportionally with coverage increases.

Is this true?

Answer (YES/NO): YES